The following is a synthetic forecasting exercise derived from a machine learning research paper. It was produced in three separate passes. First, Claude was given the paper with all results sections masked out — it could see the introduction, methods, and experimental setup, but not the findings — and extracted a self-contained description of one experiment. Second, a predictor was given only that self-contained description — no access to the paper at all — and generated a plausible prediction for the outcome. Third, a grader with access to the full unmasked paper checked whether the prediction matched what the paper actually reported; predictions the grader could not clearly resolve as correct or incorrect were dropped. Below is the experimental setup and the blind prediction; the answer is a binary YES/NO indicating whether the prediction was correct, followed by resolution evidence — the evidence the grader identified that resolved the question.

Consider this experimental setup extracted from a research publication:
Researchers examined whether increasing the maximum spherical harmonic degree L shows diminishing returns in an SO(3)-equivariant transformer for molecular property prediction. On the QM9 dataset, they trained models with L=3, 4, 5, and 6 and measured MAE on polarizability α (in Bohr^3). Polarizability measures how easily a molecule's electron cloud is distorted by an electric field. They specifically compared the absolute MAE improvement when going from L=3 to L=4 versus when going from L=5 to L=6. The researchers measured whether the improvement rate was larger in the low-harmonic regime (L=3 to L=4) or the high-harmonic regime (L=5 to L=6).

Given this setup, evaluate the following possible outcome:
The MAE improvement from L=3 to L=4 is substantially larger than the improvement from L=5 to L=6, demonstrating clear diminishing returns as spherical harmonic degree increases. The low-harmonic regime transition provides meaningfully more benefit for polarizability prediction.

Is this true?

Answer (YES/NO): YES